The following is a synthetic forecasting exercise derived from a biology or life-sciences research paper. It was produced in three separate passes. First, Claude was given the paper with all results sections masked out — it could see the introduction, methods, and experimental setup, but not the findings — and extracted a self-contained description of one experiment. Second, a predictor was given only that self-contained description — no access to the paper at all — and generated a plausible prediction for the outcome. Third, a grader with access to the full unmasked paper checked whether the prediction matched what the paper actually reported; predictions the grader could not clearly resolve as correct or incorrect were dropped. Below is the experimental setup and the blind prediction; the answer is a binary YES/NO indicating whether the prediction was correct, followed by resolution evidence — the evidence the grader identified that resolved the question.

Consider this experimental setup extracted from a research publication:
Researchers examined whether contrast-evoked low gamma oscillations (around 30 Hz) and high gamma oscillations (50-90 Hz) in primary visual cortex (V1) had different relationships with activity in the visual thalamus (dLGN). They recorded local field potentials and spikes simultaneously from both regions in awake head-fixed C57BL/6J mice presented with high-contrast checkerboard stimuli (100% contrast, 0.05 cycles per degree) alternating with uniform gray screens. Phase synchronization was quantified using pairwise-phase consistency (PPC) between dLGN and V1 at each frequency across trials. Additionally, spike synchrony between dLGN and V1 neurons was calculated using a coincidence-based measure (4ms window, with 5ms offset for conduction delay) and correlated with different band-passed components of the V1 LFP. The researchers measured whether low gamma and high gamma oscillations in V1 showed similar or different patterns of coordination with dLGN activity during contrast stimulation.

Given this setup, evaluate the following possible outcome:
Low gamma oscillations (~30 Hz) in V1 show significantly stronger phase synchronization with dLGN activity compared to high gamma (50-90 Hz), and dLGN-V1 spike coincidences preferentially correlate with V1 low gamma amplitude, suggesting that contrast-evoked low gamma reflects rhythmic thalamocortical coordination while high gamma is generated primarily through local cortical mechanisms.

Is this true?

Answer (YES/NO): NO